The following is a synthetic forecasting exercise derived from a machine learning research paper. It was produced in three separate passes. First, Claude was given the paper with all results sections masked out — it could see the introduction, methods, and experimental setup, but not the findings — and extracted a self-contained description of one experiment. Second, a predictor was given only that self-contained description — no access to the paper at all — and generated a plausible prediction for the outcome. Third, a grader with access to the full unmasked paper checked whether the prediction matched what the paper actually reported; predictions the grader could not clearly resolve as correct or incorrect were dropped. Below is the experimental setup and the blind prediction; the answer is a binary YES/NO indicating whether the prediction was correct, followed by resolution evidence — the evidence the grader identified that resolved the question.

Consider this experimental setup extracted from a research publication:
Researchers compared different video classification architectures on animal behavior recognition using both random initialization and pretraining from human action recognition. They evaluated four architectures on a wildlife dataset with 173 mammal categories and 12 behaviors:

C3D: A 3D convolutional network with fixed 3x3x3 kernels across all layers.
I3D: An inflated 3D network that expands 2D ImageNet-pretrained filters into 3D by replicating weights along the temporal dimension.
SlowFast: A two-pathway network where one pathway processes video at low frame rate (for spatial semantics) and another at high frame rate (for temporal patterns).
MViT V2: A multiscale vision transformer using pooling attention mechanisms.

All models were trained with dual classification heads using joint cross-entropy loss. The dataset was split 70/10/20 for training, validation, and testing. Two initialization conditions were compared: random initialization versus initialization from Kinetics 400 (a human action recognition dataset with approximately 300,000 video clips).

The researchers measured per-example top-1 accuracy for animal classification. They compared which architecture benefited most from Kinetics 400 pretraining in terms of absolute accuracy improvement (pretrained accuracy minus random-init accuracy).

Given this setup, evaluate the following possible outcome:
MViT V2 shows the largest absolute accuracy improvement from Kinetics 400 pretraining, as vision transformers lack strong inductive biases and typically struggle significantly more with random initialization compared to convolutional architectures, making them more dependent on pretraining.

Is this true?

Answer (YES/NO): YES